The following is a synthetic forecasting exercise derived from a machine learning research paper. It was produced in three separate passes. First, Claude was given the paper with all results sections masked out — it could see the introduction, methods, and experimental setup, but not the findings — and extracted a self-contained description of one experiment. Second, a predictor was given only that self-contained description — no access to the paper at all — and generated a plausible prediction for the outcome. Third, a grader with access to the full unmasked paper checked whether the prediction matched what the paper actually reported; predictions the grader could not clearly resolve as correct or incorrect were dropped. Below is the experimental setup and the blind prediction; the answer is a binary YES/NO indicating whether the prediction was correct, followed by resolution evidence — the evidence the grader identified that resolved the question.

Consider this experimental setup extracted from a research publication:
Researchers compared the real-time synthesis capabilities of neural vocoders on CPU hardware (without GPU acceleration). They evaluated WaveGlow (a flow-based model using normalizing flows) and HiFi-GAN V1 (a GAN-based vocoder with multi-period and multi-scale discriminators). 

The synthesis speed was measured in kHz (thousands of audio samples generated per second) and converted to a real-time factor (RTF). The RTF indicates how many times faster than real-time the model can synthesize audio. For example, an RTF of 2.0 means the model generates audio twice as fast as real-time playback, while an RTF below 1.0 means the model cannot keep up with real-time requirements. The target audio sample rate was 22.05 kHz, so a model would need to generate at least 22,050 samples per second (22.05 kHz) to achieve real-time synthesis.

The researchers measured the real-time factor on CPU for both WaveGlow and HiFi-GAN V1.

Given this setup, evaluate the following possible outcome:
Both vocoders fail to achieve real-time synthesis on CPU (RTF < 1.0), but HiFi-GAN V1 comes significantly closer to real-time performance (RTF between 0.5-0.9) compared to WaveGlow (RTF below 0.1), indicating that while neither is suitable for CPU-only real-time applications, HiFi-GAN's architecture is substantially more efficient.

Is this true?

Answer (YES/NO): NO